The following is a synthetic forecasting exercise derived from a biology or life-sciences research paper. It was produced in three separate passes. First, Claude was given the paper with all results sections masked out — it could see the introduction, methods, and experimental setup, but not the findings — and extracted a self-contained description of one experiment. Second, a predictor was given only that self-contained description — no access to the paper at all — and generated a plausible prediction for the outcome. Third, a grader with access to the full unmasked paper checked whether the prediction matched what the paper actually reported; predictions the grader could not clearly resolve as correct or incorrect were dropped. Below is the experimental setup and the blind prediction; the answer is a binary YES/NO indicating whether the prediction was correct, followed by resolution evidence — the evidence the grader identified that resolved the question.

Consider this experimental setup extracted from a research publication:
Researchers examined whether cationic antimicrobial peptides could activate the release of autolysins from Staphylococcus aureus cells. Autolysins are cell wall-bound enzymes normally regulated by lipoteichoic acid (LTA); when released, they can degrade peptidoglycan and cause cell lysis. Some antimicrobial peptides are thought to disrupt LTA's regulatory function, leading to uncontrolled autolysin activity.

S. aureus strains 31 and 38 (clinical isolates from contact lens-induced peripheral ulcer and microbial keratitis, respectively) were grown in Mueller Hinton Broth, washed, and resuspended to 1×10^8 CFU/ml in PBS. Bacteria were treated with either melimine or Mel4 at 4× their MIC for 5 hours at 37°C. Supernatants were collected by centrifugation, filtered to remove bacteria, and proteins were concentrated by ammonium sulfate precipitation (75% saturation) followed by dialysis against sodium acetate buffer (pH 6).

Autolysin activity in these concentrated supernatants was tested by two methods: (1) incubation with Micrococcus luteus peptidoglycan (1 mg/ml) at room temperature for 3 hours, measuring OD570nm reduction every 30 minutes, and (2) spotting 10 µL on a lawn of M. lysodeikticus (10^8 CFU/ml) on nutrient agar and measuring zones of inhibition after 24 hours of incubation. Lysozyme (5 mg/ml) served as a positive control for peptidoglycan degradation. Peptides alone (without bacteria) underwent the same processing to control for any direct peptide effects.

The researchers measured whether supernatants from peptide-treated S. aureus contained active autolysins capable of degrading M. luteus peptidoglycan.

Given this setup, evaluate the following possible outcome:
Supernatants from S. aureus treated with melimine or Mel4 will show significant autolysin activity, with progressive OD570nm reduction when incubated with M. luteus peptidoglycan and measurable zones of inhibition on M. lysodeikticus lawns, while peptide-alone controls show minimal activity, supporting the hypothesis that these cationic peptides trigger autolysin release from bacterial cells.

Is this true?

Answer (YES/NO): NO